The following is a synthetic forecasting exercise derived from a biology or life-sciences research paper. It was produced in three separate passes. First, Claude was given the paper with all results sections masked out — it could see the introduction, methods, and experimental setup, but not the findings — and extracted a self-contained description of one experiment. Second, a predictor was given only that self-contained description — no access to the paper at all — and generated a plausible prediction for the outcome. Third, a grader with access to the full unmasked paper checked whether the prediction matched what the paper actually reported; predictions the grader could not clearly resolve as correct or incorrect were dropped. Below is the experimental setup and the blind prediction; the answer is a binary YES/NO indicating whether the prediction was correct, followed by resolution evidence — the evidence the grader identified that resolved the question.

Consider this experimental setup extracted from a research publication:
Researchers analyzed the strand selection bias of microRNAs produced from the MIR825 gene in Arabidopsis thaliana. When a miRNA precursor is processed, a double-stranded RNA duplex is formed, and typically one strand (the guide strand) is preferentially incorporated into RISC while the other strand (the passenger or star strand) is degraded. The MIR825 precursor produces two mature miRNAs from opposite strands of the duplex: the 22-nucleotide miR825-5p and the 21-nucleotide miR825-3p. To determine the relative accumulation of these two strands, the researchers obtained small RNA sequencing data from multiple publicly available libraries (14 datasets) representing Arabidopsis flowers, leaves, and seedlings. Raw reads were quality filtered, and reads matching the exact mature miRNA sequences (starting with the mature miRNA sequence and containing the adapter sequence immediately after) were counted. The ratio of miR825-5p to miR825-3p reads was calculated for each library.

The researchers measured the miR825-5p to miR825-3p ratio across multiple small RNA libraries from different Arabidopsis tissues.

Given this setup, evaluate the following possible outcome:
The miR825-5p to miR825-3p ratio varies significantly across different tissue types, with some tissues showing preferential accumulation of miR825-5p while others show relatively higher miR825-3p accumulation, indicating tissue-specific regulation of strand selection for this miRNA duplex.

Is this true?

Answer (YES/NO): NO